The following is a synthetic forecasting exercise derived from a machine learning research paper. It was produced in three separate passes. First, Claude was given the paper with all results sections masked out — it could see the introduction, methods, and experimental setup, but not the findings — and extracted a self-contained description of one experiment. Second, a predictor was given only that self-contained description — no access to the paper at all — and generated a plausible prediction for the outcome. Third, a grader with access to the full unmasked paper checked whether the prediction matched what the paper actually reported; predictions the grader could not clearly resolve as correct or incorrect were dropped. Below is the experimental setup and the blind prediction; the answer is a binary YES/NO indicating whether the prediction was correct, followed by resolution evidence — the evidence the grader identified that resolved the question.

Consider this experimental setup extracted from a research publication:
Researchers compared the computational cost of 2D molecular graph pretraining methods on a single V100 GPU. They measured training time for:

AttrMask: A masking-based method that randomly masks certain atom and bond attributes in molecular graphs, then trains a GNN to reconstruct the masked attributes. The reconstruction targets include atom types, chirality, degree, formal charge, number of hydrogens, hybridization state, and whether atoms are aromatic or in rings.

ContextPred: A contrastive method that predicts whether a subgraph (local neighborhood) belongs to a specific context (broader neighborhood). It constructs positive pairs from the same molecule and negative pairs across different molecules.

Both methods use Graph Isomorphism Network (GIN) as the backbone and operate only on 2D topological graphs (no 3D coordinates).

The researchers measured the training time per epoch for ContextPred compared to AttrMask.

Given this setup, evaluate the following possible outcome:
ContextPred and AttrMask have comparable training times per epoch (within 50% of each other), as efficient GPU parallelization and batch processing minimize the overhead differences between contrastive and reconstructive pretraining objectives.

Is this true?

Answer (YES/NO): NO